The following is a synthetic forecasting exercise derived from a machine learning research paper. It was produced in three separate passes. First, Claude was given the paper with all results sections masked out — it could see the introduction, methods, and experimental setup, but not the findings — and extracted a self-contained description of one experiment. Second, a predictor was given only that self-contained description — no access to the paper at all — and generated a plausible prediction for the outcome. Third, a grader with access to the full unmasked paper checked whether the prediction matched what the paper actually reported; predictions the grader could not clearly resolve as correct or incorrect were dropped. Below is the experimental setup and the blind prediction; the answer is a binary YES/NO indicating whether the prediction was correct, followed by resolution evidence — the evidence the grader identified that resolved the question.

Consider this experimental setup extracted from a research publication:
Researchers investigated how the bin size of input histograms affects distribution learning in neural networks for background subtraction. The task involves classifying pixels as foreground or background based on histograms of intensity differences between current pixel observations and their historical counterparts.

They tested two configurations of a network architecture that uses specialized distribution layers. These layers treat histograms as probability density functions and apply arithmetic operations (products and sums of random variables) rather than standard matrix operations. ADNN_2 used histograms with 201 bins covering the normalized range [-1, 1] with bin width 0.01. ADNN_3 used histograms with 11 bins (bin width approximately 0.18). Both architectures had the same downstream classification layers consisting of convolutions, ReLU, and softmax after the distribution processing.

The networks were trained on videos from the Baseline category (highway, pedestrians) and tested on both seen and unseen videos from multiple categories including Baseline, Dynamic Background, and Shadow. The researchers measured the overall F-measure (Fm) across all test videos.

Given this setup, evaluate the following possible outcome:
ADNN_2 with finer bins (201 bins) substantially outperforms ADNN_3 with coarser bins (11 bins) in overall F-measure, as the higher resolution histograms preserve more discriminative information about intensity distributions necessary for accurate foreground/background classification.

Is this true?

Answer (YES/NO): YES